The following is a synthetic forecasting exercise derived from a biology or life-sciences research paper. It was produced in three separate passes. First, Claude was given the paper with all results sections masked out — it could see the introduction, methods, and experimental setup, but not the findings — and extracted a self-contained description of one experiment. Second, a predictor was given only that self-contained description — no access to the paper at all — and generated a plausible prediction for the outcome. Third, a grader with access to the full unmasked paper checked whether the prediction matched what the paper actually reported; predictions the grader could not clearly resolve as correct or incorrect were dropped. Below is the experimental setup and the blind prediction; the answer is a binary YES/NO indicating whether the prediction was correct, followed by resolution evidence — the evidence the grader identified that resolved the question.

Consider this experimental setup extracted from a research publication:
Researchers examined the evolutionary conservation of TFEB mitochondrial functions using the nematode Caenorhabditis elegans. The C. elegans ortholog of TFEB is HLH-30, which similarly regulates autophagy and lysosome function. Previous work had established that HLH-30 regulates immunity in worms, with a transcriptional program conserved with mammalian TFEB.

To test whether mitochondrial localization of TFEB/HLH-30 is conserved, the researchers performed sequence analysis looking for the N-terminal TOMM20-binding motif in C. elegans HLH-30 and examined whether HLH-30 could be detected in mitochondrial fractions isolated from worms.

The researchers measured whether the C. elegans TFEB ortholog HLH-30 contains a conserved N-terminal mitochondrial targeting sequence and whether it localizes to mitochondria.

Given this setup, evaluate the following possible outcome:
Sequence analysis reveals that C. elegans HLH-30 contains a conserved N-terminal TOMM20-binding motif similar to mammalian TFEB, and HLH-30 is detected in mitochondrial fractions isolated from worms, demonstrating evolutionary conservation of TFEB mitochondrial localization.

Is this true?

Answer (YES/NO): NO